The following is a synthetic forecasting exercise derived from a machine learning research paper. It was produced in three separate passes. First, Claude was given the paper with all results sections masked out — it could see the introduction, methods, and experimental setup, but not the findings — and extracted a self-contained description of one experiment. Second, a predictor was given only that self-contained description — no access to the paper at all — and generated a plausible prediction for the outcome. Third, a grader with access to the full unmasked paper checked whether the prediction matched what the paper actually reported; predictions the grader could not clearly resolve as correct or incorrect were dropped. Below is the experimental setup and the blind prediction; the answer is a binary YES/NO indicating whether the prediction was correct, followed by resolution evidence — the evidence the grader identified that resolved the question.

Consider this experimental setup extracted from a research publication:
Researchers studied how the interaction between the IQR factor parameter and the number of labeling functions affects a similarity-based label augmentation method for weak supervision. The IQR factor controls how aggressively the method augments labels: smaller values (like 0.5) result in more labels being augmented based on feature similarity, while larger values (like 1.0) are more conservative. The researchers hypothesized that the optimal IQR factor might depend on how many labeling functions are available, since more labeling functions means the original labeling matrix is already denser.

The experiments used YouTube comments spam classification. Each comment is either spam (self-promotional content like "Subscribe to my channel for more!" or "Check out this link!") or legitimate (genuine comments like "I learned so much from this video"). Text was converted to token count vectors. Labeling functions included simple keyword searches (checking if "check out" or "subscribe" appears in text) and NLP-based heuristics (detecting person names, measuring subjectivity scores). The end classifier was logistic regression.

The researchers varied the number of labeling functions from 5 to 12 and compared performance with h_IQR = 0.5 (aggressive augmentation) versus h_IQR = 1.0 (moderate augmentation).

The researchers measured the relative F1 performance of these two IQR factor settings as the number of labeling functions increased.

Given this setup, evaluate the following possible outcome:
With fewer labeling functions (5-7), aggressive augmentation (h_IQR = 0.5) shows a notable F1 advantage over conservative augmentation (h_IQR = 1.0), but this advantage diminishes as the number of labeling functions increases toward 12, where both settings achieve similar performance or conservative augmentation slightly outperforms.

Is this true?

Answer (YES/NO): YES